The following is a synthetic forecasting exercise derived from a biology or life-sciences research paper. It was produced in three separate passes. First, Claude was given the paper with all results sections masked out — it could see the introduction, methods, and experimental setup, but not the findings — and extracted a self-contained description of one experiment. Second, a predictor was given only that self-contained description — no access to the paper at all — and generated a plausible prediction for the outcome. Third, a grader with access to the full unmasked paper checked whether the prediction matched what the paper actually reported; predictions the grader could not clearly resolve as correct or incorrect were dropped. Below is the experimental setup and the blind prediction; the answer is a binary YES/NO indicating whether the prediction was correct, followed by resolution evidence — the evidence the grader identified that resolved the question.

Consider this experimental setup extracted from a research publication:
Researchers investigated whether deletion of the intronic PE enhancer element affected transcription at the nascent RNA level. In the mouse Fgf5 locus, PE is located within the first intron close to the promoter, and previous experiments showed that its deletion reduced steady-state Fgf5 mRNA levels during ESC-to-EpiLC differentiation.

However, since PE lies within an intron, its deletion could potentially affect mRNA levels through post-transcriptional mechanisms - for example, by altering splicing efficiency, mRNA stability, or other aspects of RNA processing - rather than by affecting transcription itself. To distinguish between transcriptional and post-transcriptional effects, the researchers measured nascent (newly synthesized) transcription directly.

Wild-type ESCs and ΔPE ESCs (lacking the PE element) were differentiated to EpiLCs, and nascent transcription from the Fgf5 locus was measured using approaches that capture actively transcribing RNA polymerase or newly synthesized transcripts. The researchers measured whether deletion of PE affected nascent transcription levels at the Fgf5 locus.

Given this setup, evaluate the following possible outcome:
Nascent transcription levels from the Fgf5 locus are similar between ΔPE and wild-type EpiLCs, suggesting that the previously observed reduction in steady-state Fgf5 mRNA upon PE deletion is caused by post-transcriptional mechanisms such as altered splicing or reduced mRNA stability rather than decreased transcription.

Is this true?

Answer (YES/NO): NO